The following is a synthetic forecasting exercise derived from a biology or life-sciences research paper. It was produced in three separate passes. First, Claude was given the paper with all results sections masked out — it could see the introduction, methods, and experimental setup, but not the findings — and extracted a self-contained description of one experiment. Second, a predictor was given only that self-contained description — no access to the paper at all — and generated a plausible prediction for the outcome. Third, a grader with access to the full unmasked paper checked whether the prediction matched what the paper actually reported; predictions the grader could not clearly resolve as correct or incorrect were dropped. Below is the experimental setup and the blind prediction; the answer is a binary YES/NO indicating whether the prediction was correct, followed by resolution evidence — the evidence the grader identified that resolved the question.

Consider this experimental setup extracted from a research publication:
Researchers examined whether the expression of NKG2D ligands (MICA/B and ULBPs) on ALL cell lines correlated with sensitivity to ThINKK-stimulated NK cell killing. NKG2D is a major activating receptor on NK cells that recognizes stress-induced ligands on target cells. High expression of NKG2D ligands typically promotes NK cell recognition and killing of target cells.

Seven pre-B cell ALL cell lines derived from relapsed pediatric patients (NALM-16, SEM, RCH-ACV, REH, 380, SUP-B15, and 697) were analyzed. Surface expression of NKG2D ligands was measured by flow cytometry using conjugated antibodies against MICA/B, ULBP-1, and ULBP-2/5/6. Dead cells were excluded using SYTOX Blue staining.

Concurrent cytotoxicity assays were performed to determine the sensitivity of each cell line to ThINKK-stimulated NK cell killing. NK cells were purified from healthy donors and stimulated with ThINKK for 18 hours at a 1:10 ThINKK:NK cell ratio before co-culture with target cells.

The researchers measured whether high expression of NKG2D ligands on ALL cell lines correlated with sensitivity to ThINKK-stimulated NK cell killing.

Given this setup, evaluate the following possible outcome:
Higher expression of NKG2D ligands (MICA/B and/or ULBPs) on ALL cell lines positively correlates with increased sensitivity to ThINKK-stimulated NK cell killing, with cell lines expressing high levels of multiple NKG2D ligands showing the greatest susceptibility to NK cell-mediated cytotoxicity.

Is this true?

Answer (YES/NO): NO